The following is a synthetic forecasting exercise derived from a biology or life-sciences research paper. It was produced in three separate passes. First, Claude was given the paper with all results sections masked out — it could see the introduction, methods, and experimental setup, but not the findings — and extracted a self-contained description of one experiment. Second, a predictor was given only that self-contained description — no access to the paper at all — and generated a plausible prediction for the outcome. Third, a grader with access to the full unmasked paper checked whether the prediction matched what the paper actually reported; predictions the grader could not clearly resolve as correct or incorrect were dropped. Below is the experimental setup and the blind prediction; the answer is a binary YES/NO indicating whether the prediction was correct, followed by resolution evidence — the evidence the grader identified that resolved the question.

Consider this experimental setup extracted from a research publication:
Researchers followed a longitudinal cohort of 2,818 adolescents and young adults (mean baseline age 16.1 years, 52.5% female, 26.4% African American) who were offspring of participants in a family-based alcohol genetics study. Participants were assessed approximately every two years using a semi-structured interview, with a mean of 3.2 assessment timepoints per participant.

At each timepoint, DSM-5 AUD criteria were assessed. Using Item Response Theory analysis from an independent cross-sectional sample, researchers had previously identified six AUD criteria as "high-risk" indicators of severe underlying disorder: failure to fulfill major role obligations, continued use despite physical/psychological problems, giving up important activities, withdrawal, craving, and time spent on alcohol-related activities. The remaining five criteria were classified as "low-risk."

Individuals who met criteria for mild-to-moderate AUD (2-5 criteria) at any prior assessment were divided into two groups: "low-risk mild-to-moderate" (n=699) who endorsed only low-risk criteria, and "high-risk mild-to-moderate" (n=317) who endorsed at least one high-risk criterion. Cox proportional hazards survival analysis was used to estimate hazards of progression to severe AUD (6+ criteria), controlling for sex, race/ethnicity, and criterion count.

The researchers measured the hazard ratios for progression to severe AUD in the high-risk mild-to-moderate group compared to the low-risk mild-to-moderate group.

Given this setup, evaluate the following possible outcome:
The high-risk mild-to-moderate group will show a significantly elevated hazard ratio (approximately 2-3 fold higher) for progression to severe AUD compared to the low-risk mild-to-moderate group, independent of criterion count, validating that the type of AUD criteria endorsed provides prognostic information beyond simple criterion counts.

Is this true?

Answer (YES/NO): YES